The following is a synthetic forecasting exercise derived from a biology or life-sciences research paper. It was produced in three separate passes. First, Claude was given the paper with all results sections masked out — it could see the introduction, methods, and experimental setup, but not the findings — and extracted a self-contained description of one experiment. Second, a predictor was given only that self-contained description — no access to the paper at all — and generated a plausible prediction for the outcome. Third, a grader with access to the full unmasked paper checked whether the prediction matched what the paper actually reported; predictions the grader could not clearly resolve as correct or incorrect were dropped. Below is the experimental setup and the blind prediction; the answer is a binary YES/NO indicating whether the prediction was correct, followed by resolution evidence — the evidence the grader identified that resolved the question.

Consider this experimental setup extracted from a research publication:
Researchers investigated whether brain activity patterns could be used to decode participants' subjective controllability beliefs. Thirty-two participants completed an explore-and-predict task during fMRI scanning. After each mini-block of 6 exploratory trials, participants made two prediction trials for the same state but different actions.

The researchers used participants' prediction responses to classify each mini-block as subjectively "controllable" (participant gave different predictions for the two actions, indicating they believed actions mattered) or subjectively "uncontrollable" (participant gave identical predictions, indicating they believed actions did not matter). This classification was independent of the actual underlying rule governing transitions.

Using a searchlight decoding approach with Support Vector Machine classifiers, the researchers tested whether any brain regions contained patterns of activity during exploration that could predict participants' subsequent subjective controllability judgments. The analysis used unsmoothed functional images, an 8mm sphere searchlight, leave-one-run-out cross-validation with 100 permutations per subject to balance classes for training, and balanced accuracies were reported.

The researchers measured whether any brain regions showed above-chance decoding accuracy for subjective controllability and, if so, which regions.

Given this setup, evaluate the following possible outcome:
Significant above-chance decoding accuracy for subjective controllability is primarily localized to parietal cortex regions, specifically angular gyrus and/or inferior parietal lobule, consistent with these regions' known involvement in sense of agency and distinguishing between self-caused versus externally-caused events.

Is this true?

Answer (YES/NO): NO